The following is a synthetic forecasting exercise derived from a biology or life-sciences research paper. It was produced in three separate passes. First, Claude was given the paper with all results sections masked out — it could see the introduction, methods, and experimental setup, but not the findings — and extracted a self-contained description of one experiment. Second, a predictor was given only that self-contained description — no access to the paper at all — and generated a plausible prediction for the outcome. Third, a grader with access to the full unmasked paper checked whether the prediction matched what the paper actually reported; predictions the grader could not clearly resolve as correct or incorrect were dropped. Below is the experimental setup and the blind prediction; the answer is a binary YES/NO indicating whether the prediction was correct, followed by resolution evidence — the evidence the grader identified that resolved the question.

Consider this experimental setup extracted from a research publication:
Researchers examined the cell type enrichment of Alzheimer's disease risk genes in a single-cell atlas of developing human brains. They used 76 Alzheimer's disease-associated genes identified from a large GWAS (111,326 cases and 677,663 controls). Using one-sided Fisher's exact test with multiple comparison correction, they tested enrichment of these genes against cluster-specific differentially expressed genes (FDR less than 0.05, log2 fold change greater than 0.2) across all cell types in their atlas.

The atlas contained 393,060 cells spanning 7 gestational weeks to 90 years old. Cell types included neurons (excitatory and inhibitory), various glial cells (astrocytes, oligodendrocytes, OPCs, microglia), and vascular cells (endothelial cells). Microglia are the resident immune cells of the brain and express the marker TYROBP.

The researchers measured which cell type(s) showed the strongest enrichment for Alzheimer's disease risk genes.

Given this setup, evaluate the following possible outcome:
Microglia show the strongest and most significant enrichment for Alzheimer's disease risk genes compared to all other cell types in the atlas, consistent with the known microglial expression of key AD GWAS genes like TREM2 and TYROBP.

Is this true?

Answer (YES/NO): YES